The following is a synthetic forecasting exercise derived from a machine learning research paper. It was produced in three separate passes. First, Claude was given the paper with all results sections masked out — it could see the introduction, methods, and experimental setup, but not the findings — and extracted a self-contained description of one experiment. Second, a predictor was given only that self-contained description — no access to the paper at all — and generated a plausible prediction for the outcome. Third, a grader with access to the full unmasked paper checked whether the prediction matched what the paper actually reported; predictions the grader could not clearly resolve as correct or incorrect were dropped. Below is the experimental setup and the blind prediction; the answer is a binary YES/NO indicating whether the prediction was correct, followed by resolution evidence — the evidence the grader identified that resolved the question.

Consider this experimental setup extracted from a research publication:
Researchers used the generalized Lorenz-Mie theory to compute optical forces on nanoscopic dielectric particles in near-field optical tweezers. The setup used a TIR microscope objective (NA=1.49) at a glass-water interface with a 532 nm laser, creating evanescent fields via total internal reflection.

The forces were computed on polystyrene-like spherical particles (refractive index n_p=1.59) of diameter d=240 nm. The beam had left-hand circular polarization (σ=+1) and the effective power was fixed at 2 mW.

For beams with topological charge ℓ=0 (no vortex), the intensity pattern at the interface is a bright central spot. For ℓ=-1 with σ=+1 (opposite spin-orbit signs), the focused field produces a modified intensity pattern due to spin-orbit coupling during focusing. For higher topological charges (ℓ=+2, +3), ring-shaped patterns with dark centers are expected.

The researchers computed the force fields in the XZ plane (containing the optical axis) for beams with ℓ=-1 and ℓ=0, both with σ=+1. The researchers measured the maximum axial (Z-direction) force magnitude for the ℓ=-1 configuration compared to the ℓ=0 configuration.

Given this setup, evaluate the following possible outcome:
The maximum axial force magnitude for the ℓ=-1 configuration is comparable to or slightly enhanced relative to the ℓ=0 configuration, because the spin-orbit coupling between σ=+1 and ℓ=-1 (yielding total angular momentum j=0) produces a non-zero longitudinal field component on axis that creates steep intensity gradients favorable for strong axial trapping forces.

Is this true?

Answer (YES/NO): YES